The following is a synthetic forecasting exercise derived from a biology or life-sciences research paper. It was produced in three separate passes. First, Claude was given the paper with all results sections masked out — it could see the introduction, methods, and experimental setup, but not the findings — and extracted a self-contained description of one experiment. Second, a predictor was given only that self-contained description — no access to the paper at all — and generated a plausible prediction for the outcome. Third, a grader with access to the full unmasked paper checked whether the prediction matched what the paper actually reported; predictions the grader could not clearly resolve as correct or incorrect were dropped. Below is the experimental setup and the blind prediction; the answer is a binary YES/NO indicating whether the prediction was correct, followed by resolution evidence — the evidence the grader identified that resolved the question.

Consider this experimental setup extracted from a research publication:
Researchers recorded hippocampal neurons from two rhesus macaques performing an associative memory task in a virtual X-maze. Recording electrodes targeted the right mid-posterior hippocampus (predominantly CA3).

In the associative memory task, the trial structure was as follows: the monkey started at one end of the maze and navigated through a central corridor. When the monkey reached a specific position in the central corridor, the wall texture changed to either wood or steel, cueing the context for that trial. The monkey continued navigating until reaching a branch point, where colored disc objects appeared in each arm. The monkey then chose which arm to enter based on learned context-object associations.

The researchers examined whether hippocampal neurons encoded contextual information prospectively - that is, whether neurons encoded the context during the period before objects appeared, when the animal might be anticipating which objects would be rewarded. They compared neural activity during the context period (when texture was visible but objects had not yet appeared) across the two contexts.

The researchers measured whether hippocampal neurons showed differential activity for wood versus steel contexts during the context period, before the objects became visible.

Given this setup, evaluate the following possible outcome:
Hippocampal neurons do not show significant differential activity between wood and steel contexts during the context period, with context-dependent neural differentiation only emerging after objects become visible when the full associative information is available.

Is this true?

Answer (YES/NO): NO